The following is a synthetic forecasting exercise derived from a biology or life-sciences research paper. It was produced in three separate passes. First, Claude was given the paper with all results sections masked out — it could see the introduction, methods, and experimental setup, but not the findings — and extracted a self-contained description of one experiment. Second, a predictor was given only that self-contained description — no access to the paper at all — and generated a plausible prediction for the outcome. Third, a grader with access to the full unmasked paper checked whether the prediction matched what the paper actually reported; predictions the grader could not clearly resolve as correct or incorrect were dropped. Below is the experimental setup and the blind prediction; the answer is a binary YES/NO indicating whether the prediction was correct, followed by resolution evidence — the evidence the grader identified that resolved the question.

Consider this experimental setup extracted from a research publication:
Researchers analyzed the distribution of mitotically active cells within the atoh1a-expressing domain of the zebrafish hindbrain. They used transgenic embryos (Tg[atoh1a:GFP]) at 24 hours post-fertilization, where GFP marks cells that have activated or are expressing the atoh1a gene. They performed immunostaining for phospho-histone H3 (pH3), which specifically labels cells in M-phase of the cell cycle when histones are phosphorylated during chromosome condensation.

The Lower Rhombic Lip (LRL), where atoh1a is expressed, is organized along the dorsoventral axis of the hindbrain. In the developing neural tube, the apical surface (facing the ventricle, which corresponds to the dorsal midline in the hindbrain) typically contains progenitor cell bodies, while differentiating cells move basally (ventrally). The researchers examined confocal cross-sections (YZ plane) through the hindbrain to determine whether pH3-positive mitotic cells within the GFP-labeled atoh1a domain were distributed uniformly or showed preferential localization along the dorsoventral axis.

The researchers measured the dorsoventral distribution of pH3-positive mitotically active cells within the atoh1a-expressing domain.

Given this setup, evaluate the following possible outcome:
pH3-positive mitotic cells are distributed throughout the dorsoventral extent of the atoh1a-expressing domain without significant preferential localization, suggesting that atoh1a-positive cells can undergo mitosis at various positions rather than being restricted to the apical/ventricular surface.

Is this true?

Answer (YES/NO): NO